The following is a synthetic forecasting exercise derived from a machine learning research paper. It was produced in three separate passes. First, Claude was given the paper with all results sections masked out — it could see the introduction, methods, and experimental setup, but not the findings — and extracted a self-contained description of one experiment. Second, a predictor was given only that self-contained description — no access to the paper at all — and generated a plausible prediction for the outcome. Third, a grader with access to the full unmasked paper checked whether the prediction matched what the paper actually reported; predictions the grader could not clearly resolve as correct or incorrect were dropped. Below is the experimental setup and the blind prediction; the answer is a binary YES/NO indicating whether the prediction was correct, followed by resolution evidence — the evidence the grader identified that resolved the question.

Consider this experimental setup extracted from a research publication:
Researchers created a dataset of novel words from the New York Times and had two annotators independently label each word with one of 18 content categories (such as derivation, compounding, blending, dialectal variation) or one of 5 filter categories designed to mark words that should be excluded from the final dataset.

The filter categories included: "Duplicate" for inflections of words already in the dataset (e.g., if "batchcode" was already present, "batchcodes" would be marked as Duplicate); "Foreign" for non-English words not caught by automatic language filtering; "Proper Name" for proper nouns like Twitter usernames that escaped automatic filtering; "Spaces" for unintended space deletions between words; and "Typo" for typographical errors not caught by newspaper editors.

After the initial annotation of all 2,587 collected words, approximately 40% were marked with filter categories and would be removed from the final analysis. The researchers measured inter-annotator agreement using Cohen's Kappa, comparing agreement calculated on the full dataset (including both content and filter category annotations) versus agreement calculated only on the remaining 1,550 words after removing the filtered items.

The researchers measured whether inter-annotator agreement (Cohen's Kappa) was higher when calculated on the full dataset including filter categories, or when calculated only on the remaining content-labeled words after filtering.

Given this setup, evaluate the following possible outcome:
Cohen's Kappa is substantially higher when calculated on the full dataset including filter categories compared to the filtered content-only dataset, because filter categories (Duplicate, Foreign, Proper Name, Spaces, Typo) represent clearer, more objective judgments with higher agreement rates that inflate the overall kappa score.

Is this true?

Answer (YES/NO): NO